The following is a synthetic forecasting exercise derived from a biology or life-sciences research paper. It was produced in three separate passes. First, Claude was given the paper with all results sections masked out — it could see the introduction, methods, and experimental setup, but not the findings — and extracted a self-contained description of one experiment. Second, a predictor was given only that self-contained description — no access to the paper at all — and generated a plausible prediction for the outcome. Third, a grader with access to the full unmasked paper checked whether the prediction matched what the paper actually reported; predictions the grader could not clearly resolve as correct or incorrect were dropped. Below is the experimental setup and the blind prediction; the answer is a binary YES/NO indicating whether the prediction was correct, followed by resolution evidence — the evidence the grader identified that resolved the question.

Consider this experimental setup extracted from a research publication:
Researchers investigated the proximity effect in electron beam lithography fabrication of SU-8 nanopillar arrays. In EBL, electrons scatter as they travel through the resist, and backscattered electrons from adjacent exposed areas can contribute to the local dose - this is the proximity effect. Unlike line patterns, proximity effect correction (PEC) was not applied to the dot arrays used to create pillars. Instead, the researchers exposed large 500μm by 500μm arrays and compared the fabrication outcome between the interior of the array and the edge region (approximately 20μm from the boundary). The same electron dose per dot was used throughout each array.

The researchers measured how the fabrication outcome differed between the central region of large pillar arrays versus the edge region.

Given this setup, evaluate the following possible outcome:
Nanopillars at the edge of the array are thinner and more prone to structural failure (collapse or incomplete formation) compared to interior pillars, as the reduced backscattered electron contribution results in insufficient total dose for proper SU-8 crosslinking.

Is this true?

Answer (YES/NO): NO